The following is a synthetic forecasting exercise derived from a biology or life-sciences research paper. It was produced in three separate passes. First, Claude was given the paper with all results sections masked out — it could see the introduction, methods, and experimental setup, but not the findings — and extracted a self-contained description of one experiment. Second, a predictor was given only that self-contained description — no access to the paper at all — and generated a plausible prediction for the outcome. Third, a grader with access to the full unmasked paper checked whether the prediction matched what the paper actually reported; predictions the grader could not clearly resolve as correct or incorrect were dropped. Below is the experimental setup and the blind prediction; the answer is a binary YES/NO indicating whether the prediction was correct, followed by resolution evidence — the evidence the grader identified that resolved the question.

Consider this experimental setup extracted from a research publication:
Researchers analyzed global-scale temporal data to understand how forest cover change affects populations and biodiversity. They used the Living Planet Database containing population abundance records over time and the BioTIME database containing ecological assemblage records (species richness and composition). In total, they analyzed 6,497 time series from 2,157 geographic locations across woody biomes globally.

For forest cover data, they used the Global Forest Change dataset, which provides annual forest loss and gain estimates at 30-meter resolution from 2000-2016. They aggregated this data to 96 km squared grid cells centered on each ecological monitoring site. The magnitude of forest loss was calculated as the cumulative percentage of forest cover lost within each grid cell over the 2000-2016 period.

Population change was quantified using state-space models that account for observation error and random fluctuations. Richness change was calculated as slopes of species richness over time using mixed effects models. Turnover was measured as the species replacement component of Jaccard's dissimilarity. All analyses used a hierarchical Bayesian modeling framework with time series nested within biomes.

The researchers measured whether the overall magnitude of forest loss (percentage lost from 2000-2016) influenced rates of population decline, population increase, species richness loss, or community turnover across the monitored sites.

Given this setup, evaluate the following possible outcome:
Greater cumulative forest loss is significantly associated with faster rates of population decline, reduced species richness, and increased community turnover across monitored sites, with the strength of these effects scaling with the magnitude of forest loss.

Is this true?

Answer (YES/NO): NO